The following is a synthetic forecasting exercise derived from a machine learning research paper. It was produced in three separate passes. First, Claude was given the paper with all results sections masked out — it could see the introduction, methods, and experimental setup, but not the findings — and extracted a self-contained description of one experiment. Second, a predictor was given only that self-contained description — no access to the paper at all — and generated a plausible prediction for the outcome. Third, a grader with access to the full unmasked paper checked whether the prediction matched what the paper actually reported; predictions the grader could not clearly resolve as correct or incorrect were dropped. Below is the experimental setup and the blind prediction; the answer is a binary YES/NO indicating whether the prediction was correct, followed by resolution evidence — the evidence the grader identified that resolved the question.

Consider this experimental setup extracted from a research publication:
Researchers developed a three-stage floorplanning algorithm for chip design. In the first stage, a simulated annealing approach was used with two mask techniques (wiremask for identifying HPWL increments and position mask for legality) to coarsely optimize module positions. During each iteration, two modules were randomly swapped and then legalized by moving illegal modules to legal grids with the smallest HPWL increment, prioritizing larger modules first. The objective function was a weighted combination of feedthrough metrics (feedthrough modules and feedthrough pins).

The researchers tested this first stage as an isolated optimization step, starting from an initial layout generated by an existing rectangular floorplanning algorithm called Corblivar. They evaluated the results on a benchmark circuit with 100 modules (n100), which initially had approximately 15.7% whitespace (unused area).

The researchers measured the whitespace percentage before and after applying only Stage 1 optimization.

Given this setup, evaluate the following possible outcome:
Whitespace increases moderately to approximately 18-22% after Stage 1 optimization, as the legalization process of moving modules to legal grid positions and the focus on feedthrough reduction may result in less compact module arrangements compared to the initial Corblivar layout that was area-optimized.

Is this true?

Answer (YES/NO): NO